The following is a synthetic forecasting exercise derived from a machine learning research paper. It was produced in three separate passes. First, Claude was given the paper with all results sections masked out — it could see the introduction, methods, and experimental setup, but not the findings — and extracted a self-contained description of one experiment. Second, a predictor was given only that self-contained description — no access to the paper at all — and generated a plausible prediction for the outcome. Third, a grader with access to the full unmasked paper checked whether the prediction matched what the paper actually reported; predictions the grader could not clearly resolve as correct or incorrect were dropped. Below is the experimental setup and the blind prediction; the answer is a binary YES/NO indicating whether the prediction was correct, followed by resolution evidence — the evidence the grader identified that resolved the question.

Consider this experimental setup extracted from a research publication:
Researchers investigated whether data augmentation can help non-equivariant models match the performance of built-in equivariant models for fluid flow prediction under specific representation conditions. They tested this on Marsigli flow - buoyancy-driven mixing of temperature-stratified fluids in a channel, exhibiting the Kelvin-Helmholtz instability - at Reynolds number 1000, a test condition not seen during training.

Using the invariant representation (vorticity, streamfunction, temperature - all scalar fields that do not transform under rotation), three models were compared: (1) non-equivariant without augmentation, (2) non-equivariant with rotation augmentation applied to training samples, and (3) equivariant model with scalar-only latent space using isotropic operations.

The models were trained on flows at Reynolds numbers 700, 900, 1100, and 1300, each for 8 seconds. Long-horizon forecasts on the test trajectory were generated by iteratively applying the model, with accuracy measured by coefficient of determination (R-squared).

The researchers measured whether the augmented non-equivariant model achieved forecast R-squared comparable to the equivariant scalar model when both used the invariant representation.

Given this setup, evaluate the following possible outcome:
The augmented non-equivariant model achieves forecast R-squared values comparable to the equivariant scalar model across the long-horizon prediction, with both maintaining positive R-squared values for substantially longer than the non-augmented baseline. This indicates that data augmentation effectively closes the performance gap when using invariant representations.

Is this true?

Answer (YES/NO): NO